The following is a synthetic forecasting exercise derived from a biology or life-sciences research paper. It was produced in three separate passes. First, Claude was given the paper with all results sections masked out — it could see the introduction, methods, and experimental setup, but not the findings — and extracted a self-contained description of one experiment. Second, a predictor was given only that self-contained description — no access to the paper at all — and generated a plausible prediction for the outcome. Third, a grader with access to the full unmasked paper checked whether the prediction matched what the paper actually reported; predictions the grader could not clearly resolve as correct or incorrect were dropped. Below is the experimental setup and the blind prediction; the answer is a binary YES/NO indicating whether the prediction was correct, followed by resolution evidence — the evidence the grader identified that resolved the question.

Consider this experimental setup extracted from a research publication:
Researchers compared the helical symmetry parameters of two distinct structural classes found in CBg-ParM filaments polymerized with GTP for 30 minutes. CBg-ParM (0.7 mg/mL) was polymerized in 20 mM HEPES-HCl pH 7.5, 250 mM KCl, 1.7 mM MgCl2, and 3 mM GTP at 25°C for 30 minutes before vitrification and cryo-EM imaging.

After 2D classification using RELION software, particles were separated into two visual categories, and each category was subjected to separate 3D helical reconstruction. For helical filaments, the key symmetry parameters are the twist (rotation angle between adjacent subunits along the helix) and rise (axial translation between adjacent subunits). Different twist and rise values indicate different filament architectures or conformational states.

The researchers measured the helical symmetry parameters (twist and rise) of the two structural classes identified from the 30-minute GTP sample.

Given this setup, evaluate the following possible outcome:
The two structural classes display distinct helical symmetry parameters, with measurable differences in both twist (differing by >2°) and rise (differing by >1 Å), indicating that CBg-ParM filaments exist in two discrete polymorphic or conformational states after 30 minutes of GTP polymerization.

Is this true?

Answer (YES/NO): NO